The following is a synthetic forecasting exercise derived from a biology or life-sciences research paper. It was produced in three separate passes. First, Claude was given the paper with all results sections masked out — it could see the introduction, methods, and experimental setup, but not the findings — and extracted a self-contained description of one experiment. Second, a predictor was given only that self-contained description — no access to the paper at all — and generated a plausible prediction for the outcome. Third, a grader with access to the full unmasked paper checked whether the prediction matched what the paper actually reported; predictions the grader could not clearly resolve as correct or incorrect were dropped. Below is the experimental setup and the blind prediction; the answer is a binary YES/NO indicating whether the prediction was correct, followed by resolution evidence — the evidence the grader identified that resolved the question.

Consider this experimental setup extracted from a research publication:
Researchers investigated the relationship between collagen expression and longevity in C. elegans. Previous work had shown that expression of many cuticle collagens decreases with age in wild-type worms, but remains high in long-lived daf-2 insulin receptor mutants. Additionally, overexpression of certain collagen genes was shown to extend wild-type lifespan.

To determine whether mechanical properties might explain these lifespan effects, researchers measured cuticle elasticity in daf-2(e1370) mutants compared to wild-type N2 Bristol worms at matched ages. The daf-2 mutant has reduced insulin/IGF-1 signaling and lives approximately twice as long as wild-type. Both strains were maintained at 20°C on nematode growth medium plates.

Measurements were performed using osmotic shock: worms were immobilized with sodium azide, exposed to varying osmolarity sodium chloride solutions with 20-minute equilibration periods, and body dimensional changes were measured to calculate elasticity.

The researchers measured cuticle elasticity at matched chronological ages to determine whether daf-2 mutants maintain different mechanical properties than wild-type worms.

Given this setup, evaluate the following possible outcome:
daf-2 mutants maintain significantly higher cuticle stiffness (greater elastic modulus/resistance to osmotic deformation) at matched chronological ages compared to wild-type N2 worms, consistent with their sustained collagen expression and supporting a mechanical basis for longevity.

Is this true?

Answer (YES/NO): NO